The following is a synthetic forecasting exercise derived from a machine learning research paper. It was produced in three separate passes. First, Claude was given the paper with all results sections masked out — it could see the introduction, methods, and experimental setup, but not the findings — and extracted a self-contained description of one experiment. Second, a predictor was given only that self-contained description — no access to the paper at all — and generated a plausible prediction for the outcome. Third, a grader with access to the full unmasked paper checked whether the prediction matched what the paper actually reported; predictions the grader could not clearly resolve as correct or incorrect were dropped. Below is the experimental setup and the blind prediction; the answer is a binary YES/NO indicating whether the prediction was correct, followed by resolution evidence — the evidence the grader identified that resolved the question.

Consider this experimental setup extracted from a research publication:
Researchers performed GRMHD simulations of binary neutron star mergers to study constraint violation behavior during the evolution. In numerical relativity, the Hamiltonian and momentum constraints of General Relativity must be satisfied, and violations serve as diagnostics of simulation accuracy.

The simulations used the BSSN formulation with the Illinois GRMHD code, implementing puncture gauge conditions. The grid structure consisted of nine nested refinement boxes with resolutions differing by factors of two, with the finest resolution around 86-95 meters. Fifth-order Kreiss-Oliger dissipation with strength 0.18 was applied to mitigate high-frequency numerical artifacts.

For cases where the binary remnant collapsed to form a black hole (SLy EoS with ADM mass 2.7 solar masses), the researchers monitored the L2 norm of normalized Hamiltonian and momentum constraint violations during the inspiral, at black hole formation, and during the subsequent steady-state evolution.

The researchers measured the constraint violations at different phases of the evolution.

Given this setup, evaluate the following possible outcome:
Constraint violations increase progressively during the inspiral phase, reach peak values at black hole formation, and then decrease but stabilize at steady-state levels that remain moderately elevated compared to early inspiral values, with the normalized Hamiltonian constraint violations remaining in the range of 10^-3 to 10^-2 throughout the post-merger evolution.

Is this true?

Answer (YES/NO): NO